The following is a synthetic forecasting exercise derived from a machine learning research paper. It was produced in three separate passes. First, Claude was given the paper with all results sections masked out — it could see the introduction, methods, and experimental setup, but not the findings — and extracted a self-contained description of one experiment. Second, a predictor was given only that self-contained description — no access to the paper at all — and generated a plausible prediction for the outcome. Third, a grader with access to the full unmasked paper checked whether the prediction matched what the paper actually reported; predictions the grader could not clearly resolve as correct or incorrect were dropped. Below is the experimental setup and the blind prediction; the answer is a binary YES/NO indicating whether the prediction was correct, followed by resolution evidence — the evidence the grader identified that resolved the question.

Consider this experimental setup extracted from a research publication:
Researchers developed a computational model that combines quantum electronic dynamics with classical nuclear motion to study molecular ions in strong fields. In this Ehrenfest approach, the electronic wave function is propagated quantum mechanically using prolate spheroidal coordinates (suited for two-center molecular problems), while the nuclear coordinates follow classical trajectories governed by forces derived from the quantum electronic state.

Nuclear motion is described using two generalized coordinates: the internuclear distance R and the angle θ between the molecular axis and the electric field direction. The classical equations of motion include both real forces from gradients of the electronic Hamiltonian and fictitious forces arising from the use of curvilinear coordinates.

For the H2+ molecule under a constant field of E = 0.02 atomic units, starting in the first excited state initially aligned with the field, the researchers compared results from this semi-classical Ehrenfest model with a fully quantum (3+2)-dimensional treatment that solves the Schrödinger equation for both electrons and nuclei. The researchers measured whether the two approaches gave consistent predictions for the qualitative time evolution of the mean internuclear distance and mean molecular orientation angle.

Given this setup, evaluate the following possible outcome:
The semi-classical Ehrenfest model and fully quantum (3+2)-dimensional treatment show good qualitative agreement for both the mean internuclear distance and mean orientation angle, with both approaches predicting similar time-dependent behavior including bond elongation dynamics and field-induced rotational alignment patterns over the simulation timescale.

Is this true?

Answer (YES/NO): YES